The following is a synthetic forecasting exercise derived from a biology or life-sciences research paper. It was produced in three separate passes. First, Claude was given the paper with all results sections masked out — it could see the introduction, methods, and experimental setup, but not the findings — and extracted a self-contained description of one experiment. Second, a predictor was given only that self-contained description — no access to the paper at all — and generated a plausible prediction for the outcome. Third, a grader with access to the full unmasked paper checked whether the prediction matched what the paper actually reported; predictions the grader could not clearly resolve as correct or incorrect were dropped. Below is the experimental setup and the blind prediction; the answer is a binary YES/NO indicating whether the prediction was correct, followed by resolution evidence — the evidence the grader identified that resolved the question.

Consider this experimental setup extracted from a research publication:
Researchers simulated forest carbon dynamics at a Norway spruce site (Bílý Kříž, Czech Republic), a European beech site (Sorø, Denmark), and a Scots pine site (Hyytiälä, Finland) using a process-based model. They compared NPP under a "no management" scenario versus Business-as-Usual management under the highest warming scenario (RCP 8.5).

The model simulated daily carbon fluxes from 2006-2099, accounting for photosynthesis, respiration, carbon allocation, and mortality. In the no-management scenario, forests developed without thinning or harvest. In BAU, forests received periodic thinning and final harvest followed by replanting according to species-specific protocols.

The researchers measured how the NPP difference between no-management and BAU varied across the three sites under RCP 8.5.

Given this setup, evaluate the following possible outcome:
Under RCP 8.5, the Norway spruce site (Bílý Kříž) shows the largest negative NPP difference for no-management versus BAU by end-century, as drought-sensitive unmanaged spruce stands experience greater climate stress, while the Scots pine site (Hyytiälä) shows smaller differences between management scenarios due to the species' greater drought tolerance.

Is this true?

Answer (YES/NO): NO